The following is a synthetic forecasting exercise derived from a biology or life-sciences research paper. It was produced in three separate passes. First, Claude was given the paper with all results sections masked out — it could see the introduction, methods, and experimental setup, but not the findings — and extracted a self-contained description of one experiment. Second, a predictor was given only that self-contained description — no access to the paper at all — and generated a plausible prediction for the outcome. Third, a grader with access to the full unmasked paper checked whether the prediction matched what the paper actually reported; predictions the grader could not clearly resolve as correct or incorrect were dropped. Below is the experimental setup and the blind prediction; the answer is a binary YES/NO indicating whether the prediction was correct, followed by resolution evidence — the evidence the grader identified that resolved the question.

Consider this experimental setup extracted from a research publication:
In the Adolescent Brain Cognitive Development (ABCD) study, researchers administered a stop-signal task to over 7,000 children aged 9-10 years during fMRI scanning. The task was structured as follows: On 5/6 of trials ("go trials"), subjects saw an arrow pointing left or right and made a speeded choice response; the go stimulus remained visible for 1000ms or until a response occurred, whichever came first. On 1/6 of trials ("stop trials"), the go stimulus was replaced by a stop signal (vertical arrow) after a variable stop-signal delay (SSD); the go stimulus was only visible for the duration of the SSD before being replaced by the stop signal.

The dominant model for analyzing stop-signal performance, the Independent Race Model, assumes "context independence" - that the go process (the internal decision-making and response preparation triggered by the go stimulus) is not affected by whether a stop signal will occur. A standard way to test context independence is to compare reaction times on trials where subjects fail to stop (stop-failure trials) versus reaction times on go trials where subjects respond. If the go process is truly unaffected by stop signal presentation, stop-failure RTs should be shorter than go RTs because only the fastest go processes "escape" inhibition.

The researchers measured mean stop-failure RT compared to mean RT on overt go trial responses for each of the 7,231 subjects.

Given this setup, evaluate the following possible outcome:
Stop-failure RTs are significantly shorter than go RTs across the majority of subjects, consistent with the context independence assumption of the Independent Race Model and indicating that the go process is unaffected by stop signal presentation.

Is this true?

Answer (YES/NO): NO